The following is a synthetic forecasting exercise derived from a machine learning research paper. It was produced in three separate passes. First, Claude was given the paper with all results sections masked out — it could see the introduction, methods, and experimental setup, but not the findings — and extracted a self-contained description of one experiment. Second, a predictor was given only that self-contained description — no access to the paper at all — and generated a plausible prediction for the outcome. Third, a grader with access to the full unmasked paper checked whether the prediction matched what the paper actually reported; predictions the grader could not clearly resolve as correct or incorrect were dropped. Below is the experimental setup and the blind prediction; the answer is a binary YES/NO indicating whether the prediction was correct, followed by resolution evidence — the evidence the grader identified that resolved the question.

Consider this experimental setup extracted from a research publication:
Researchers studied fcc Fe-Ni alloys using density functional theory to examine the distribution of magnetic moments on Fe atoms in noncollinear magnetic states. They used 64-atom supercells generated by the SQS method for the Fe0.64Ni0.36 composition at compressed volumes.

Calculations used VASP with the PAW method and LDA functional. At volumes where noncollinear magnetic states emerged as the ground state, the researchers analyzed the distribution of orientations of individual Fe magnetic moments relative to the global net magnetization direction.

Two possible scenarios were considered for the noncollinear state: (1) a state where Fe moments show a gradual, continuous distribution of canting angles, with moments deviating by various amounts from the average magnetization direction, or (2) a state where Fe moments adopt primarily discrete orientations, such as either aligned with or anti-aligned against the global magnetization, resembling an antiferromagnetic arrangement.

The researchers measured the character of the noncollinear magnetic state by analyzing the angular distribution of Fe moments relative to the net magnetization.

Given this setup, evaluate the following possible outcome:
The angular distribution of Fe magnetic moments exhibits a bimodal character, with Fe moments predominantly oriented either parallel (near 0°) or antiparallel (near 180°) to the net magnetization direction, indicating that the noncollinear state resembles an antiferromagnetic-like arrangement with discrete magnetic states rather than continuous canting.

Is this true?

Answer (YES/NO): NO